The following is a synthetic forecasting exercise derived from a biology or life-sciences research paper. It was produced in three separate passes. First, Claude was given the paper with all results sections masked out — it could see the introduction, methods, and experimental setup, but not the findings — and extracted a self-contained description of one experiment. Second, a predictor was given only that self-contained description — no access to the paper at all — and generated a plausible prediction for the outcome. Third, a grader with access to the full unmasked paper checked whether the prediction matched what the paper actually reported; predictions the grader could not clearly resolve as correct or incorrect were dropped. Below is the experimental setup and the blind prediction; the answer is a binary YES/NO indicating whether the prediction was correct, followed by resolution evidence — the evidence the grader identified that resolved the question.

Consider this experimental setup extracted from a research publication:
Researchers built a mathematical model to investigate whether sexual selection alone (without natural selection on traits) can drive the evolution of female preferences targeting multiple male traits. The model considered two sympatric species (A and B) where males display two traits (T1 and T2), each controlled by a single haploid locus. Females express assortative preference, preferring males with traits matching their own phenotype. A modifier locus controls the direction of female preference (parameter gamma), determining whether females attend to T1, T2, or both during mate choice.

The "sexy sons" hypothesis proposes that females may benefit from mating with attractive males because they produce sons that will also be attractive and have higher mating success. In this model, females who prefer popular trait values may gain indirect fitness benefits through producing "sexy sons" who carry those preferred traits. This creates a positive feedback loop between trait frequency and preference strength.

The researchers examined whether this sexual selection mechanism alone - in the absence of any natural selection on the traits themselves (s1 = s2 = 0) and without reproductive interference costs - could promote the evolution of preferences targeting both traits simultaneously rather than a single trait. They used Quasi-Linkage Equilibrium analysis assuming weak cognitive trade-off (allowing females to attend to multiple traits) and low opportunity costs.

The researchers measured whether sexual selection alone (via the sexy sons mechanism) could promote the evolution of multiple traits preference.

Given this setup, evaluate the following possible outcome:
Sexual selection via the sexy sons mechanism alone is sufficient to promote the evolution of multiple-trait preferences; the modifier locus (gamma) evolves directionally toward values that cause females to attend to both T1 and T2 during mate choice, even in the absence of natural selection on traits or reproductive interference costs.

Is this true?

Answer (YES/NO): NO